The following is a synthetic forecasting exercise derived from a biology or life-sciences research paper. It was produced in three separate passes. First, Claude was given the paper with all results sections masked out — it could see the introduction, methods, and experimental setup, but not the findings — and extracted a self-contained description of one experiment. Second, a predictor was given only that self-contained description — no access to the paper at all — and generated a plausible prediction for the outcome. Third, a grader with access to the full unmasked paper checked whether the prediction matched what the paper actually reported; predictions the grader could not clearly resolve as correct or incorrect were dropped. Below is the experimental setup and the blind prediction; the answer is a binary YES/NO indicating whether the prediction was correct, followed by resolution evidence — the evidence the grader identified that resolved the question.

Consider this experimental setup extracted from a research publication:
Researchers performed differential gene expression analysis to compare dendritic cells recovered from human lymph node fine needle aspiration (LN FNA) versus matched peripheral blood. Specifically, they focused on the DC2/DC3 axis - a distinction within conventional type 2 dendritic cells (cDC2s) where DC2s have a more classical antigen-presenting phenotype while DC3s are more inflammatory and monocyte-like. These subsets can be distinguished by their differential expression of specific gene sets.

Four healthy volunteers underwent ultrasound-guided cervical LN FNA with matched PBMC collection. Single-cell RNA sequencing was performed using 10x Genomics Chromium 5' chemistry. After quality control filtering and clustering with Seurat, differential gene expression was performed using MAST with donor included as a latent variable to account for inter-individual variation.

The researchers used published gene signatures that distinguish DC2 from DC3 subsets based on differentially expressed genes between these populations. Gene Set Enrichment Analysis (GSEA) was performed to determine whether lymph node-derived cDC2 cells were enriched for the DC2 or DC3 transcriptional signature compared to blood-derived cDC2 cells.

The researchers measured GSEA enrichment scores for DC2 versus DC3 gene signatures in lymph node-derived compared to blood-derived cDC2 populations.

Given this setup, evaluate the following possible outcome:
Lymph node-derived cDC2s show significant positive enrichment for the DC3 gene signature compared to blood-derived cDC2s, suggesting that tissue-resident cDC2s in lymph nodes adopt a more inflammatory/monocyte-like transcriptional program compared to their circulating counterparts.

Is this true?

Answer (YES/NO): NO